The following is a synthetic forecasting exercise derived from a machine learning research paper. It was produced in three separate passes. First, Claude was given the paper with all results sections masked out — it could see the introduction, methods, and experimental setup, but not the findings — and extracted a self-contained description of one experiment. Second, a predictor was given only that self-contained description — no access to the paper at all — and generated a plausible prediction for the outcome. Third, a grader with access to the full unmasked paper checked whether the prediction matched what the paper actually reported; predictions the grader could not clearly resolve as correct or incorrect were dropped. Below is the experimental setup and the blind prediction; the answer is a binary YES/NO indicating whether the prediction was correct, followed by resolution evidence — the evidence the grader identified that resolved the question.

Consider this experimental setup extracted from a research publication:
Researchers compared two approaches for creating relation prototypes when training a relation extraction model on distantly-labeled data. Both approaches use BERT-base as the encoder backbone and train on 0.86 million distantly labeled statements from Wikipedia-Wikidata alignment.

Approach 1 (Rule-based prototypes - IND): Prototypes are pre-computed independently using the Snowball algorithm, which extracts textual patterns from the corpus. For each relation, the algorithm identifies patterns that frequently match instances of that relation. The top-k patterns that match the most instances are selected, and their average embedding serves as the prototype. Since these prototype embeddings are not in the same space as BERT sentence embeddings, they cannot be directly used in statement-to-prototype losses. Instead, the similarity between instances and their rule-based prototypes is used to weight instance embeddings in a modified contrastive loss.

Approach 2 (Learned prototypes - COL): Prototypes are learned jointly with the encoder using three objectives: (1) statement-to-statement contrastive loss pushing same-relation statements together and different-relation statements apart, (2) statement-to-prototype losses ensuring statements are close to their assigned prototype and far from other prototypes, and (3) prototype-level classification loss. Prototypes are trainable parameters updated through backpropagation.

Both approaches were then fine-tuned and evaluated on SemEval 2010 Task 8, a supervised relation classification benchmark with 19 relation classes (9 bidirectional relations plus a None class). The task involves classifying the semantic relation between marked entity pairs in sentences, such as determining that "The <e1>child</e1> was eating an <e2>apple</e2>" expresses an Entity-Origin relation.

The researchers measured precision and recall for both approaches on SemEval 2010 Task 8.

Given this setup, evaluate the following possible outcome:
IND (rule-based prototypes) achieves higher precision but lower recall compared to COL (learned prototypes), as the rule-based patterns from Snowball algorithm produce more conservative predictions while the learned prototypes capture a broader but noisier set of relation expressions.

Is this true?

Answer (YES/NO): NO